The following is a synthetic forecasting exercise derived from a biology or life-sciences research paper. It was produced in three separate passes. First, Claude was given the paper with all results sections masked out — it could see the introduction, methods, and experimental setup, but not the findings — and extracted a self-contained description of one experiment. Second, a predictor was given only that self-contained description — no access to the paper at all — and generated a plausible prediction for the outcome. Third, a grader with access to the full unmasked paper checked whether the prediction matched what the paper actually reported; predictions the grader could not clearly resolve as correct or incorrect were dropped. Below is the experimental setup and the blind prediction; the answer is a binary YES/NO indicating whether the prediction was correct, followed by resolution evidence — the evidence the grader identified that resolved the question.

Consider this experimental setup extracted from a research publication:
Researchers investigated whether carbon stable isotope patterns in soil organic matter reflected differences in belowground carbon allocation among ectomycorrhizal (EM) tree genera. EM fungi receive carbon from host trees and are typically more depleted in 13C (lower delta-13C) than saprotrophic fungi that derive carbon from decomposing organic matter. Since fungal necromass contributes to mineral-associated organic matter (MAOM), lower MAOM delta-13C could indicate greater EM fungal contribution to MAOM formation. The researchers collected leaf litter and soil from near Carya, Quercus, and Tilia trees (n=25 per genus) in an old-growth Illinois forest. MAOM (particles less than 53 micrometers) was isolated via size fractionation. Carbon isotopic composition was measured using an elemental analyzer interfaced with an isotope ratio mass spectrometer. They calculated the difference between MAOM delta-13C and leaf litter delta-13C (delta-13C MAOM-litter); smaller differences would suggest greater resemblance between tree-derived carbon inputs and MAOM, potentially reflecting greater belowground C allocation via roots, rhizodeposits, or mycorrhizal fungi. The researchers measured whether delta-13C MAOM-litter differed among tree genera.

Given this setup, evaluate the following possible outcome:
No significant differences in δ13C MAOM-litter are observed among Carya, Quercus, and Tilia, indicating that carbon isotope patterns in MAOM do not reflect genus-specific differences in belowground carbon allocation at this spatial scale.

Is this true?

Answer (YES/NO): NO